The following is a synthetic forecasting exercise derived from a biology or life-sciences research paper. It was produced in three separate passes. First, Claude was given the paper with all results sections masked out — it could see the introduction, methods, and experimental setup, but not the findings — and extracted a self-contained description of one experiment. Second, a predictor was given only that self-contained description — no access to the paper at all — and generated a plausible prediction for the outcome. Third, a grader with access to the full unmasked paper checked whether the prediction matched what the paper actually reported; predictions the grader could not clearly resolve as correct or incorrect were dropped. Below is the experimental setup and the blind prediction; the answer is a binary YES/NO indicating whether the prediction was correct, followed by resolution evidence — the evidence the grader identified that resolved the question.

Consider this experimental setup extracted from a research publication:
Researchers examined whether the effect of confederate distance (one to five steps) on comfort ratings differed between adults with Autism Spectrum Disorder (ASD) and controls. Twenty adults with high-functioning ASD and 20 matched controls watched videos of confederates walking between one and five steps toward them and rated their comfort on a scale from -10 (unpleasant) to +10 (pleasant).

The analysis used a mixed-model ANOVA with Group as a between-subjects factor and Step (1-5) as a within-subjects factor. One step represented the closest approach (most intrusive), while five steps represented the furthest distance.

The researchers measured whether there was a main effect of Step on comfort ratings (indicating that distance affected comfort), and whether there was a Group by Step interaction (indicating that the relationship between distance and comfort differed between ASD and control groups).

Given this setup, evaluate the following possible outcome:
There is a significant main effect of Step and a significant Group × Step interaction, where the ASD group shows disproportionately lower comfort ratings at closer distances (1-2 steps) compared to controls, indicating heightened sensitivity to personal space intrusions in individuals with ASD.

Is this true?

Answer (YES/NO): NO